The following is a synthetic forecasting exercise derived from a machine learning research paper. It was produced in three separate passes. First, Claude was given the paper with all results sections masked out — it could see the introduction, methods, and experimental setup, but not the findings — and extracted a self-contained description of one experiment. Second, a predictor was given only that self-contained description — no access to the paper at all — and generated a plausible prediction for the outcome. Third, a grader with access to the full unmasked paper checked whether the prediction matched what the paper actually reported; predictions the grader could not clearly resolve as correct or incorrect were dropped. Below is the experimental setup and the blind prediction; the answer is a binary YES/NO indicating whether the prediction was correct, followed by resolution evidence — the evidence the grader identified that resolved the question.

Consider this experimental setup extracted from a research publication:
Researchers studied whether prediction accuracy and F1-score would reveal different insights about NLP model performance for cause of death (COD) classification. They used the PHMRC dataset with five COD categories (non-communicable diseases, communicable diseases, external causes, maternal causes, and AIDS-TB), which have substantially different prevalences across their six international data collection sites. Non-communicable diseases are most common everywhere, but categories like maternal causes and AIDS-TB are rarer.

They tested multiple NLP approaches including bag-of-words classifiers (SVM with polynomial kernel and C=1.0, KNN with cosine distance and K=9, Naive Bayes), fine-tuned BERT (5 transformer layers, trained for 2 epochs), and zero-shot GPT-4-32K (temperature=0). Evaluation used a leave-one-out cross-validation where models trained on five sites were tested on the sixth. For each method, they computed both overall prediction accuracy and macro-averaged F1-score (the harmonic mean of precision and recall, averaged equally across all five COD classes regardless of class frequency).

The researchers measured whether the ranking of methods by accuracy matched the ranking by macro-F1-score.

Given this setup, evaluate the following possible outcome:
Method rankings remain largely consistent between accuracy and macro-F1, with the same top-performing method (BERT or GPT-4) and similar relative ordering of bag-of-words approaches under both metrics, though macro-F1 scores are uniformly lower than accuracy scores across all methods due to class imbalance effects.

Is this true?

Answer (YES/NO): NO